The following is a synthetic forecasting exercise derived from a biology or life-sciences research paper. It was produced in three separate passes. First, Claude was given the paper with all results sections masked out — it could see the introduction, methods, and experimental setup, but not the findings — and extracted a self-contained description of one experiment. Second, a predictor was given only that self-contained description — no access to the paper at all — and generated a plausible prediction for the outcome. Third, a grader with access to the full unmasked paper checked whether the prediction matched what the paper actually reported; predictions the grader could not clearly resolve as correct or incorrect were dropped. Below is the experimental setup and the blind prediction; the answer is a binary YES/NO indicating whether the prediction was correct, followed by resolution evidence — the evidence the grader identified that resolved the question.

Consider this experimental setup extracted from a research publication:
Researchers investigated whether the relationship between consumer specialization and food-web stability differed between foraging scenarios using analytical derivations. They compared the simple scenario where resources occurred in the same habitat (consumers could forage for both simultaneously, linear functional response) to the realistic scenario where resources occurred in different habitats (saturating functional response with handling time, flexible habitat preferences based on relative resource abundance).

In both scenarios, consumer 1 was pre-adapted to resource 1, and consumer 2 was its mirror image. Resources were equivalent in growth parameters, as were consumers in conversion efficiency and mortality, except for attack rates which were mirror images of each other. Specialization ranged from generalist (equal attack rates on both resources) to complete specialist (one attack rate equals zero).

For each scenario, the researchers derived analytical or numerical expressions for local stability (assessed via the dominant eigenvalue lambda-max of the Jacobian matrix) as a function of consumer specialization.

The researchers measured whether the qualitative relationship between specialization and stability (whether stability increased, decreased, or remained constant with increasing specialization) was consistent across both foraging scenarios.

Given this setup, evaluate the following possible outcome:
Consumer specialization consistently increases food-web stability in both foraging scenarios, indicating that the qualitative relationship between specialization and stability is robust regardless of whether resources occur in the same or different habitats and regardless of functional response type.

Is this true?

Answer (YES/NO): NO